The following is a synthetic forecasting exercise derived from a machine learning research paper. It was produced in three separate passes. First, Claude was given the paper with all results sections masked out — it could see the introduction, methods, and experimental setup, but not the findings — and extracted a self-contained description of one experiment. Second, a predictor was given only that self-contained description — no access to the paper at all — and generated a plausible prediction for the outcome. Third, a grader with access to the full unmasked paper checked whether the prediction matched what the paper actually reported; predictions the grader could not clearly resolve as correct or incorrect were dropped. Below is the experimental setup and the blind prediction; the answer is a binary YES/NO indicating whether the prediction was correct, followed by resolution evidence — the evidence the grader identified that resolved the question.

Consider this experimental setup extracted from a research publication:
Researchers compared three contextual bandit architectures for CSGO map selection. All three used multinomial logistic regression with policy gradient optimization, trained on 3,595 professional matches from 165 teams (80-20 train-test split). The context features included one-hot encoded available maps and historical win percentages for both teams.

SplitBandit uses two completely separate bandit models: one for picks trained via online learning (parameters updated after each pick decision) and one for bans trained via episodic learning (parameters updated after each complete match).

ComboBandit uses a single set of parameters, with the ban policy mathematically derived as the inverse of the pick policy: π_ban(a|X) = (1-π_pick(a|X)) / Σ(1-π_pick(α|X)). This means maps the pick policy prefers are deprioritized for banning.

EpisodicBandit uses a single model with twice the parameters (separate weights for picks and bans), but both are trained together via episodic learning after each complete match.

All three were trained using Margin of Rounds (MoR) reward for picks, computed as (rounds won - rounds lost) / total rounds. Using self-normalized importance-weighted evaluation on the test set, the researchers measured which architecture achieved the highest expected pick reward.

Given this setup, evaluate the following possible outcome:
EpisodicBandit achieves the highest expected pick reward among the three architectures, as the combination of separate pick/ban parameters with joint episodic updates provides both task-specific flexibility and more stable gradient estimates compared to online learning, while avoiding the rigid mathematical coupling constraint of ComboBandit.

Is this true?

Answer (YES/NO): NO